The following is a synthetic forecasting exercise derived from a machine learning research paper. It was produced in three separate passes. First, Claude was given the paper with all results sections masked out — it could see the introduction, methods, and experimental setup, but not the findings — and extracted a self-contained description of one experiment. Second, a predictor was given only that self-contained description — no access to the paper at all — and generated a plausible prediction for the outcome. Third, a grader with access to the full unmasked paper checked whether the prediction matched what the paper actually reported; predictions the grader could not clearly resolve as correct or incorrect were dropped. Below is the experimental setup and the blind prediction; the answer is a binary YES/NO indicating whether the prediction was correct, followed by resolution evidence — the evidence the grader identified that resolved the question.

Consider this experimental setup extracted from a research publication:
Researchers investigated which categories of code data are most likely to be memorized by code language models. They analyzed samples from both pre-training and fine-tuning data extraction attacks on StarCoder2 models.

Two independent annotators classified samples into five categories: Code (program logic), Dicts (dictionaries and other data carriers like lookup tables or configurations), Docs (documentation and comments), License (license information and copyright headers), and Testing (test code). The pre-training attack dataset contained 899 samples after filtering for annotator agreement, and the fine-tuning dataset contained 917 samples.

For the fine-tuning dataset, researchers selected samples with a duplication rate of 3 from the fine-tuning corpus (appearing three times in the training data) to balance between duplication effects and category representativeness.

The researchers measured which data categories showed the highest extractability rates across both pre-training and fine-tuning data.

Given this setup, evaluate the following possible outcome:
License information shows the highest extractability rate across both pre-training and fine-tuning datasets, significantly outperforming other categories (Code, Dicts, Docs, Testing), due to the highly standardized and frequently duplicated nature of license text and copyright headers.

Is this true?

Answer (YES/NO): NO